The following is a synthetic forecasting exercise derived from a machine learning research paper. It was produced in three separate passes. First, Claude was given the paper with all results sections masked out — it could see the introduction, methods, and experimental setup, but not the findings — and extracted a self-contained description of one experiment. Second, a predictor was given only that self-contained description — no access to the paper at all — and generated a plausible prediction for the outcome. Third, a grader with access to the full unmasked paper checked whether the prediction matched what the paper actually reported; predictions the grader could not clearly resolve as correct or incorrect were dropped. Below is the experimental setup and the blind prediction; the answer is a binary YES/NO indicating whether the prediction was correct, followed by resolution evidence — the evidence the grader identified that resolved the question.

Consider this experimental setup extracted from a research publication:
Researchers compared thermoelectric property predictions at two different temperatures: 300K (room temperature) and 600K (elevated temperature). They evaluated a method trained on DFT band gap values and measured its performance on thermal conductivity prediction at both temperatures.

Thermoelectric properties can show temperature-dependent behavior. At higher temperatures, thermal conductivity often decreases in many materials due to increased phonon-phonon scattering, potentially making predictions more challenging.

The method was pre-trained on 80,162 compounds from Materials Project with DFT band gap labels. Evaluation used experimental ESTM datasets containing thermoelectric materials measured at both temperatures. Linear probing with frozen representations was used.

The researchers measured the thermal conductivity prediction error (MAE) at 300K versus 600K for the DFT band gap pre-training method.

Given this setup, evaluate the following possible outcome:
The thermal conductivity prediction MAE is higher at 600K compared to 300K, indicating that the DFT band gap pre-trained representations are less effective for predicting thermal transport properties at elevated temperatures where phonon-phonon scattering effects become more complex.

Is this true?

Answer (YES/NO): NO